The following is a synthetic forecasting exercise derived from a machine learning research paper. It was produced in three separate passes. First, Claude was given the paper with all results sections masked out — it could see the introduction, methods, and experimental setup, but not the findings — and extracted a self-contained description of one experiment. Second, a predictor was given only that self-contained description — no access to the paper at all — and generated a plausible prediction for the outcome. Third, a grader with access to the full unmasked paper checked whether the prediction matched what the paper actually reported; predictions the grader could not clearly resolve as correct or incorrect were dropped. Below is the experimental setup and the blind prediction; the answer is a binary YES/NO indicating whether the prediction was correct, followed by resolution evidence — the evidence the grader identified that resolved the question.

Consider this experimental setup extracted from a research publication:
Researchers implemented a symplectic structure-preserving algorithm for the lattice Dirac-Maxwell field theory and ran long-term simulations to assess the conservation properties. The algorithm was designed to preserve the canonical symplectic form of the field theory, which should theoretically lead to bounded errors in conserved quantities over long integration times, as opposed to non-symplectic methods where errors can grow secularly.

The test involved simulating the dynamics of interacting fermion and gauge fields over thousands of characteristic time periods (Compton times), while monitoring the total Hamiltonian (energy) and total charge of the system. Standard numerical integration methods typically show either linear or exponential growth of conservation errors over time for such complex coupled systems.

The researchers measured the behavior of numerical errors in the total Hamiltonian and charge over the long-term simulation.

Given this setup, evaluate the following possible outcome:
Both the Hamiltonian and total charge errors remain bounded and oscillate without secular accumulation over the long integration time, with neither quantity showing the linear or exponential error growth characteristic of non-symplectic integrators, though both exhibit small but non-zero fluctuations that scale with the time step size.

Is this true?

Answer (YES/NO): NO